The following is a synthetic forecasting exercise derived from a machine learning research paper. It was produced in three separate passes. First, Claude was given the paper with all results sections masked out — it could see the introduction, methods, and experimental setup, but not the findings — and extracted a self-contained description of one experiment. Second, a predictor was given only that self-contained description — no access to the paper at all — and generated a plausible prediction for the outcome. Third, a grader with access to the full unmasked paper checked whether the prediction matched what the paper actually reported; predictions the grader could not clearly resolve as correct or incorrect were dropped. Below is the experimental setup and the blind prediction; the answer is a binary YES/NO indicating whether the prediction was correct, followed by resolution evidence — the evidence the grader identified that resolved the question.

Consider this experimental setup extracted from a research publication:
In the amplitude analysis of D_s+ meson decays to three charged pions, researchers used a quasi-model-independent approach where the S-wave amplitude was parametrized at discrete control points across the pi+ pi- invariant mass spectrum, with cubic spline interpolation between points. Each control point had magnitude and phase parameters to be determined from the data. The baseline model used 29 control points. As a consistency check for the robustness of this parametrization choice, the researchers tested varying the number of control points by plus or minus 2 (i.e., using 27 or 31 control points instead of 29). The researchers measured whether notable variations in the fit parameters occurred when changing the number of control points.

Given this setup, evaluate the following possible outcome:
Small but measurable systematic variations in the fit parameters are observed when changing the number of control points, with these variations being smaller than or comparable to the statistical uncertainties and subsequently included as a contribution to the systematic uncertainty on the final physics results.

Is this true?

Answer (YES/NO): NO